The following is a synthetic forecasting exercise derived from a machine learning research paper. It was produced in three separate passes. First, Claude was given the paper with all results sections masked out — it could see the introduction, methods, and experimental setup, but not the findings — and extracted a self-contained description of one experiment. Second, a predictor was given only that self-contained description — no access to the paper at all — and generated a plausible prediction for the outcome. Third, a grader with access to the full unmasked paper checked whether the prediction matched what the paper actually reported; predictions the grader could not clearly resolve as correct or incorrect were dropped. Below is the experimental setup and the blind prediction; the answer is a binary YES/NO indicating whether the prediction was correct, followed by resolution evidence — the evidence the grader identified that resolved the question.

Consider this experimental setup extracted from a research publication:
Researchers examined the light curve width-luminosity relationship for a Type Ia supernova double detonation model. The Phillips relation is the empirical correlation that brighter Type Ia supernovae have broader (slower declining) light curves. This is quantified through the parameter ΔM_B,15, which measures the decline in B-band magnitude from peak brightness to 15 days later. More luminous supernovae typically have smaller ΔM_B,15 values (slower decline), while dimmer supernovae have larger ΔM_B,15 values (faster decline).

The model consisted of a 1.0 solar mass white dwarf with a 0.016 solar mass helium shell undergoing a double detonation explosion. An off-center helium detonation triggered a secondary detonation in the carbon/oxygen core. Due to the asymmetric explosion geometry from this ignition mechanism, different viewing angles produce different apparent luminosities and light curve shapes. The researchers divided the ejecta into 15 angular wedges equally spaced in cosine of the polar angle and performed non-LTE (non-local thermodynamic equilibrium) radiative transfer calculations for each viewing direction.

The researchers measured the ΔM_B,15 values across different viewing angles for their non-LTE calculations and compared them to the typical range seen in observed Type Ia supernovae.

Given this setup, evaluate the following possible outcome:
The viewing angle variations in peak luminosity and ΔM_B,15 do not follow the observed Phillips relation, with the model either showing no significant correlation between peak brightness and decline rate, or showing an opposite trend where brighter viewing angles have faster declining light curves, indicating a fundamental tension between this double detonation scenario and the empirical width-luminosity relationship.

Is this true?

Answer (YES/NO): YES